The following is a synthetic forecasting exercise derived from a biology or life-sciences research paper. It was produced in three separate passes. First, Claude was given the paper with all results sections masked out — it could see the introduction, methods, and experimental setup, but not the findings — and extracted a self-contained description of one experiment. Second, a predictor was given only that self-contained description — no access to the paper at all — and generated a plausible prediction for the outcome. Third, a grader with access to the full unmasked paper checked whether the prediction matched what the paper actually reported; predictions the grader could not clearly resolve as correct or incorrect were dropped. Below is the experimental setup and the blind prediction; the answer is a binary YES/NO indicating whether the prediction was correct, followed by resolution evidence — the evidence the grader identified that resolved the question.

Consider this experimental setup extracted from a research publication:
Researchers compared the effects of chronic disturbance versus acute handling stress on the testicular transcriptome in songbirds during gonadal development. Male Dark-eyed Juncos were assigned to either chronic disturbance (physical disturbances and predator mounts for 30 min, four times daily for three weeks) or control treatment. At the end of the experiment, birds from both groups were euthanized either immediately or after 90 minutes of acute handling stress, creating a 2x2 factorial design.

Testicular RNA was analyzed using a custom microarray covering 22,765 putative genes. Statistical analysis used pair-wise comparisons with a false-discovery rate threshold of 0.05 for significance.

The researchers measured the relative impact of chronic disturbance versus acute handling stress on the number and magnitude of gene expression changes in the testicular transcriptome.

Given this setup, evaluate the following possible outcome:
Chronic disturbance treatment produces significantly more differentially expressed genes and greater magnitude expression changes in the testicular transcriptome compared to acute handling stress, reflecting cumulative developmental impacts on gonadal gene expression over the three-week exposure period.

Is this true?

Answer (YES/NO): NO